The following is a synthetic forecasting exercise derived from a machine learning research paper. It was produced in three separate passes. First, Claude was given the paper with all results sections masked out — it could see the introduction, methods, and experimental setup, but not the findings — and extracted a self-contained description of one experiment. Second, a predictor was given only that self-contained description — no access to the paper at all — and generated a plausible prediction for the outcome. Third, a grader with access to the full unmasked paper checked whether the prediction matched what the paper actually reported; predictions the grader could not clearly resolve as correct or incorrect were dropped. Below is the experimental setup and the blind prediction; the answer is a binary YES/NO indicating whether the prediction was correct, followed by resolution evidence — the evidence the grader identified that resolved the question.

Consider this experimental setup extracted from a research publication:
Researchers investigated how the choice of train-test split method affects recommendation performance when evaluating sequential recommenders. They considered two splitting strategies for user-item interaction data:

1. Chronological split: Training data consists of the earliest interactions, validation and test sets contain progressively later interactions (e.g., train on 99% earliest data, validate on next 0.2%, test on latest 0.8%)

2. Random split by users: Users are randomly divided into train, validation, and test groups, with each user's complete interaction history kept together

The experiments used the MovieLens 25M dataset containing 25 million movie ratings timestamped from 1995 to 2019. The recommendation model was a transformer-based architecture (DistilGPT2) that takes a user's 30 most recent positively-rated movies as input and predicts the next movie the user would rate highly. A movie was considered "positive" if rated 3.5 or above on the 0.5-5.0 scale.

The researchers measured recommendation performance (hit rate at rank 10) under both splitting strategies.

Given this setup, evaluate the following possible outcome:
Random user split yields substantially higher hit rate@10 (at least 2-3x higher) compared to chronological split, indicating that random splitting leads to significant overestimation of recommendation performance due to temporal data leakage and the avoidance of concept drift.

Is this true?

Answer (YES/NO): NO